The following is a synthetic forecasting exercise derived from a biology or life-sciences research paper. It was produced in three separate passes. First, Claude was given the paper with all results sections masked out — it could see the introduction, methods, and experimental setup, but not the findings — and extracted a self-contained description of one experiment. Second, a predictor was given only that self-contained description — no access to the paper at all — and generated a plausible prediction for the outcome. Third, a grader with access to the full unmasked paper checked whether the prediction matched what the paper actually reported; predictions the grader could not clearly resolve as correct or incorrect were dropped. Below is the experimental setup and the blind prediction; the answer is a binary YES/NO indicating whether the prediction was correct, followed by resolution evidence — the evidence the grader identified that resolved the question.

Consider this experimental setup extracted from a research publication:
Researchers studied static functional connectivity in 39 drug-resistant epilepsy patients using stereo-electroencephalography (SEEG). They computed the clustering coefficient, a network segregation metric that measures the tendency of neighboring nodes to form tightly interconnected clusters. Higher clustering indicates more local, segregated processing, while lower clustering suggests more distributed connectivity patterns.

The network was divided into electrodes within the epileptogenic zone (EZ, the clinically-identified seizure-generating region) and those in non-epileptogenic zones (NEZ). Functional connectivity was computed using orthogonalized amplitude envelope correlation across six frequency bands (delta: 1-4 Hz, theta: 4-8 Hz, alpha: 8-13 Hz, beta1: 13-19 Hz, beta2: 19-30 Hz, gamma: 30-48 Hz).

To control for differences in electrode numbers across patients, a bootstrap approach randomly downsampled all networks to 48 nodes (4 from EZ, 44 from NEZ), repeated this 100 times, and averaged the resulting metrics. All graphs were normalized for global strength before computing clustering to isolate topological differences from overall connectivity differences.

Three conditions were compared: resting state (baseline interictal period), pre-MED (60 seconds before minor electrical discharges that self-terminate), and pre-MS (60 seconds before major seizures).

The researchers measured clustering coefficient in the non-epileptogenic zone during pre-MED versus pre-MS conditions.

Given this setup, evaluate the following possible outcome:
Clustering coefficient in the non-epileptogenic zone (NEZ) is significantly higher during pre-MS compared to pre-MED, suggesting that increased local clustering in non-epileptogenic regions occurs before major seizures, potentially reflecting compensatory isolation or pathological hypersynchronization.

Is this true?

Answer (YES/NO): NO